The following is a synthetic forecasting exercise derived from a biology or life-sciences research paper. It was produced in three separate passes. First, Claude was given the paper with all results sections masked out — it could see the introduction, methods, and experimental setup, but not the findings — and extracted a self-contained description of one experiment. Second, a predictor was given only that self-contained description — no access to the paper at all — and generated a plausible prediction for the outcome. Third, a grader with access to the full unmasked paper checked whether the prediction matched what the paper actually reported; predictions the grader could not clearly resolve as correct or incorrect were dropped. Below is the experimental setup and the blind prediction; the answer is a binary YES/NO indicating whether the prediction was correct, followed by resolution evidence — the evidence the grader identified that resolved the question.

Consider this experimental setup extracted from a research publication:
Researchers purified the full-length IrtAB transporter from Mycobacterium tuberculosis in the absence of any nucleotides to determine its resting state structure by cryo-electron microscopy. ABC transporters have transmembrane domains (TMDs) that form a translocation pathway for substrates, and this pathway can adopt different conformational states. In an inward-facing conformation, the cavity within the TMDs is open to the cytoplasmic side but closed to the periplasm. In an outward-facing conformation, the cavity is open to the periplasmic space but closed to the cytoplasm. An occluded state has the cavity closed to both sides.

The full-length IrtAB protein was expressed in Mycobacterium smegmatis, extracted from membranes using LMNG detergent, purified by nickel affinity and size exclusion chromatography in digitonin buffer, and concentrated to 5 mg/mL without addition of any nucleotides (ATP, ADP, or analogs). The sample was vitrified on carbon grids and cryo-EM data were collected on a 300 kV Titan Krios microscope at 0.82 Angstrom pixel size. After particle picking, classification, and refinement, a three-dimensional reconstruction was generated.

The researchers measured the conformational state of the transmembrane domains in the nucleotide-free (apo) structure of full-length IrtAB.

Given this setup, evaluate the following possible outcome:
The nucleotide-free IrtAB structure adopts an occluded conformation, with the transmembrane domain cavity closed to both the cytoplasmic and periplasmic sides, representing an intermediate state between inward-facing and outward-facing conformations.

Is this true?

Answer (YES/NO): NO